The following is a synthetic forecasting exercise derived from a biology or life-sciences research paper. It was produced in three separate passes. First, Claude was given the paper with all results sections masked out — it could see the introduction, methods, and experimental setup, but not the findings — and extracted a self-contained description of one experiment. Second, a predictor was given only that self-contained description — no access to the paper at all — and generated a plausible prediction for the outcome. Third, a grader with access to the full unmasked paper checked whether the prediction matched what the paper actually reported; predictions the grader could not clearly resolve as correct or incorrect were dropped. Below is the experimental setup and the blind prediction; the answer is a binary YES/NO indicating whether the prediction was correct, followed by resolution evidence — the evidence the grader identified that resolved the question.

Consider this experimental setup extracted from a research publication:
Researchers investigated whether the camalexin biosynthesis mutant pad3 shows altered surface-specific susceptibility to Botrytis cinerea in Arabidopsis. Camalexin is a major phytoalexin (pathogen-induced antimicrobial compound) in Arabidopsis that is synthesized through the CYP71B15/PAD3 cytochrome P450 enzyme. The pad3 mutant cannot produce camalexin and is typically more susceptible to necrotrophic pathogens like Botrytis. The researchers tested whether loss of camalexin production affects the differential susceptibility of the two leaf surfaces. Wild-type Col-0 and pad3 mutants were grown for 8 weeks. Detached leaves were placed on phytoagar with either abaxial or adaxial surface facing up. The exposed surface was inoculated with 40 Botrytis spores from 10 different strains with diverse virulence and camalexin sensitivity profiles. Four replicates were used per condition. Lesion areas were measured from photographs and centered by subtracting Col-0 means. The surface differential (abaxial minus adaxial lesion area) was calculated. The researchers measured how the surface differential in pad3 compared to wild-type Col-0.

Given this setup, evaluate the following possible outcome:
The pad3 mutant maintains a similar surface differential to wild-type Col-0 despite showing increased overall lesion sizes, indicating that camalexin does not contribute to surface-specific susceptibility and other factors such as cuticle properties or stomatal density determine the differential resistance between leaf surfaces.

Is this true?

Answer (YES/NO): NO